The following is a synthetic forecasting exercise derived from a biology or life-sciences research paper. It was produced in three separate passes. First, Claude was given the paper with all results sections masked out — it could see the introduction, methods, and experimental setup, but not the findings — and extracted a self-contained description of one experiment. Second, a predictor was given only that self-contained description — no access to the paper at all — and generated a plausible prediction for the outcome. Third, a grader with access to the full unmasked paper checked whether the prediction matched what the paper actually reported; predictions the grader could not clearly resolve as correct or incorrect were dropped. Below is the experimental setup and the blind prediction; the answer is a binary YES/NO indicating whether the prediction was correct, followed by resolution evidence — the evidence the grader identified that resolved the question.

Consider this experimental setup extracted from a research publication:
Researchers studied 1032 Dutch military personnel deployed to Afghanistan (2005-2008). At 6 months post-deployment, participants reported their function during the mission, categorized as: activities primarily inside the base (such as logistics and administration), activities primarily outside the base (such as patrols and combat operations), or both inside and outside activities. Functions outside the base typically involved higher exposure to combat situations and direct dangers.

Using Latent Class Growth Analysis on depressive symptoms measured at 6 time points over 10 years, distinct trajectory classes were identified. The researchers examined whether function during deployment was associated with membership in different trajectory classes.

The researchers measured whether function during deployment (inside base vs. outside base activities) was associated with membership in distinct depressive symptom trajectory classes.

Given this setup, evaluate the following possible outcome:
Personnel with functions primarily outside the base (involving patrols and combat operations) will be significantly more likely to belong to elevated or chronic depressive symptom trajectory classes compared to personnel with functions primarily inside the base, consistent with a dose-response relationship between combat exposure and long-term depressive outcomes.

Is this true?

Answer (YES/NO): NO